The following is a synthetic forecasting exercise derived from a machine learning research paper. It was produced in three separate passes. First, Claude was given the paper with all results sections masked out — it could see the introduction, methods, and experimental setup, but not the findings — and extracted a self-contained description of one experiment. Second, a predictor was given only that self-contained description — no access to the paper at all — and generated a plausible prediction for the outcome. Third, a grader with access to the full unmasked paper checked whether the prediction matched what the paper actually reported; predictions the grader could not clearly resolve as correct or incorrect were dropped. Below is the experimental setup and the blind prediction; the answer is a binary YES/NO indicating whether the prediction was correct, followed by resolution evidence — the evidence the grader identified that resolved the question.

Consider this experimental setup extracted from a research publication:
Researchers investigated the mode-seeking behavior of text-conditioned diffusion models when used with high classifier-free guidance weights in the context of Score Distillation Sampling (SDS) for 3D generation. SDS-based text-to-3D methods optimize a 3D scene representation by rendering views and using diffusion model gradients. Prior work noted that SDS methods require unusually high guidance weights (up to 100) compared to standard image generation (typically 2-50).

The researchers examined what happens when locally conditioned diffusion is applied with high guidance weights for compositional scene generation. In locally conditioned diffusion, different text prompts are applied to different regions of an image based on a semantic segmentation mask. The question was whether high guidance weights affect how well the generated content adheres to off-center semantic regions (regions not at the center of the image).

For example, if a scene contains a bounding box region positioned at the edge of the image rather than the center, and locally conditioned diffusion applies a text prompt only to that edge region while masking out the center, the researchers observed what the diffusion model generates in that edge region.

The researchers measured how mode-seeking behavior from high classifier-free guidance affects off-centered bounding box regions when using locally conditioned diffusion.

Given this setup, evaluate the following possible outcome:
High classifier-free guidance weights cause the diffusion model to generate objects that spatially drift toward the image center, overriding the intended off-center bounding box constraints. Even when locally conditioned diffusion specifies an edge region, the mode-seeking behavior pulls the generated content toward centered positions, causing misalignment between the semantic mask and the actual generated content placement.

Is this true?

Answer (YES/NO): NO